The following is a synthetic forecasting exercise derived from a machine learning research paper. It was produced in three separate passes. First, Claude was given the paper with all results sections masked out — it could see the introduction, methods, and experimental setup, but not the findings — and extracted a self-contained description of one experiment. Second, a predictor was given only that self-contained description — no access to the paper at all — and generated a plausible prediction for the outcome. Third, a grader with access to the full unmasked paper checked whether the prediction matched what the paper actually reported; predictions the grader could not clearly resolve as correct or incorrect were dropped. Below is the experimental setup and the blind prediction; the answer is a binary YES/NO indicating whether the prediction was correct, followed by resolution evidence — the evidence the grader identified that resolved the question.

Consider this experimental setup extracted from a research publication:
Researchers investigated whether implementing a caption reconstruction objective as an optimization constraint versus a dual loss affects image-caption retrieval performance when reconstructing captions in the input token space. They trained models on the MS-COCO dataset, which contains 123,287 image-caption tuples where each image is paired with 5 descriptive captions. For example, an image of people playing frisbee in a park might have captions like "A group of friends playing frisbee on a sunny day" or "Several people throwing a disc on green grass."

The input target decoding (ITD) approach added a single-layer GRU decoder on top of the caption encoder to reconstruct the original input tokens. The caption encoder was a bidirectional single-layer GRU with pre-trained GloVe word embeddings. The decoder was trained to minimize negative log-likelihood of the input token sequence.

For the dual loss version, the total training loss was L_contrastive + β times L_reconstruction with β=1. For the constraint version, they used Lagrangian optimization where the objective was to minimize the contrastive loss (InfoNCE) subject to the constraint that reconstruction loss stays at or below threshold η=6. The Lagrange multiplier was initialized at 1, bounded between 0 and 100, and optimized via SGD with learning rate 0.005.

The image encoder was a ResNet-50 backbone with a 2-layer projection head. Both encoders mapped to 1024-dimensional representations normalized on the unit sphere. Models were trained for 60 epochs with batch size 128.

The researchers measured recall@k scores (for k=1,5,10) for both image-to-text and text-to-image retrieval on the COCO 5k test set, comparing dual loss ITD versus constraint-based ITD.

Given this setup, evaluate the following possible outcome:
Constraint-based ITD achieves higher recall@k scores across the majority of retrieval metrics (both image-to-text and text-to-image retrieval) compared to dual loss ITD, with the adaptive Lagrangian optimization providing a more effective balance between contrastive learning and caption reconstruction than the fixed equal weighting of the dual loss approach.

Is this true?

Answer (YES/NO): NO